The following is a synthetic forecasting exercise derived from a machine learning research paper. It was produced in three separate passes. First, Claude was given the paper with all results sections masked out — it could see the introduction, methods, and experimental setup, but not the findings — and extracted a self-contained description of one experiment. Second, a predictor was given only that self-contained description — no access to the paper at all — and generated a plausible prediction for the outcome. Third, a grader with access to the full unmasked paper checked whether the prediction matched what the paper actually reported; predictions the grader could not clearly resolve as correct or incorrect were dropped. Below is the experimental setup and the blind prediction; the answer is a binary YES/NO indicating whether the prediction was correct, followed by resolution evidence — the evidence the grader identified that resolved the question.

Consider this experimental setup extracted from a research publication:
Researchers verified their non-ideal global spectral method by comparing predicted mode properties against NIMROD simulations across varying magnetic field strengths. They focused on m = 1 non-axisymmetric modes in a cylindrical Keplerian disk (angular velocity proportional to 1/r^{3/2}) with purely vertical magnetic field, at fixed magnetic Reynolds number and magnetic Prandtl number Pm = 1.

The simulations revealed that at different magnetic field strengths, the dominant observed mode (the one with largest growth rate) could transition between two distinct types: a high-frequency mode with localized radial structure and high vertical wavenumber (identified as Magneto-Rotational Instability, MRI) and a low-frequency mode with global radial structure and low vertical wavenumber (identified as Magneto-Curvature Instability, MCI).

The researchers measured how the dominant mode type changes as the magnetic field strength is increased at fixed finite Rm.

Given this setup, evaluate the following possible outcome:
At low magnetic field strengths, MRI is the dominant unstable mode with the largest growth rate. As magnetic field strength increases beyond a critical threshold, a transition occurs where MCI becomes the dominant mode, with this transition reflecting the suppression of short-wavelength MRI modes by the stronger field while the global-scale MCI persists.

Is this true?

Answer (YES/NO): YES